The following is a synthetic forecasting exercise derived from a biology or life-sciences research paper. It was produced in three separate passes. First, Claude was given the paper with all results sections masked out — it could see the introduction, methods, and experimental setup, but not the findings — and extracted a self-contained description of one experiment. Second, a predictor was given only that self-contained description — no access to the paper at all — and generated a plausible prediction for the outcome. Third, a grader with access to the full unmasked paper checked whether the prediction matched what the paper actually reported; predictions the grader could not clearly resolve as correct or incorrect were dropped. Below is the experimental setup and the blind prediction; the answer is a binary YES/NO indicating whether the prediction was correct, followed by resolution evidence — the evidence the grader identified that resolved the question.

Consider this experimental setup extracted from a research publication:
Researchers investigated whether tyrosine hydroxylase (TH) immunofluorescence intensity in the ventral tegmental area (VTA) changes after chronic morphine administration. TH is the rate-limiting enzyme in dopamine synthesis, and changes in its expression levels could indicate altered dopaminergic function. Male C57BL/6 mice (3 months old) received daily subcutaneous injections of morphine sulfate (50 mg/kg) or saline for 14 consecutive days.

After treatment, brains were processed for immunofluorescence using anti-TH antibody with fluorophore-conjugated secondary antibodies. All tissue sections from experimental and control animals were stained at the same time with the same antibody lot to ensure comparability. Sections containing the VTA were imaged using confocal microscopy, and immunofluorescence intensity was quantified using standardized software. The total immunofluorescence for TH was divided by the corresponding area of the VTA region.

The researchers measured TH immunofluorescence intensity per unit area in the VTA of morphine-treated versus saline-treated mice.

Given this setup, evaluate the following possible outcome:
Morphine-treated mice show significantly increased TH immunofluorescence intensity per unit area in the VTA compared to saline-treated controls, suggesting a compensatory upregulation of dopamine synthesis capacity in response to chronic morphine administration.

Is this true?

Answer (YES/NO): YES